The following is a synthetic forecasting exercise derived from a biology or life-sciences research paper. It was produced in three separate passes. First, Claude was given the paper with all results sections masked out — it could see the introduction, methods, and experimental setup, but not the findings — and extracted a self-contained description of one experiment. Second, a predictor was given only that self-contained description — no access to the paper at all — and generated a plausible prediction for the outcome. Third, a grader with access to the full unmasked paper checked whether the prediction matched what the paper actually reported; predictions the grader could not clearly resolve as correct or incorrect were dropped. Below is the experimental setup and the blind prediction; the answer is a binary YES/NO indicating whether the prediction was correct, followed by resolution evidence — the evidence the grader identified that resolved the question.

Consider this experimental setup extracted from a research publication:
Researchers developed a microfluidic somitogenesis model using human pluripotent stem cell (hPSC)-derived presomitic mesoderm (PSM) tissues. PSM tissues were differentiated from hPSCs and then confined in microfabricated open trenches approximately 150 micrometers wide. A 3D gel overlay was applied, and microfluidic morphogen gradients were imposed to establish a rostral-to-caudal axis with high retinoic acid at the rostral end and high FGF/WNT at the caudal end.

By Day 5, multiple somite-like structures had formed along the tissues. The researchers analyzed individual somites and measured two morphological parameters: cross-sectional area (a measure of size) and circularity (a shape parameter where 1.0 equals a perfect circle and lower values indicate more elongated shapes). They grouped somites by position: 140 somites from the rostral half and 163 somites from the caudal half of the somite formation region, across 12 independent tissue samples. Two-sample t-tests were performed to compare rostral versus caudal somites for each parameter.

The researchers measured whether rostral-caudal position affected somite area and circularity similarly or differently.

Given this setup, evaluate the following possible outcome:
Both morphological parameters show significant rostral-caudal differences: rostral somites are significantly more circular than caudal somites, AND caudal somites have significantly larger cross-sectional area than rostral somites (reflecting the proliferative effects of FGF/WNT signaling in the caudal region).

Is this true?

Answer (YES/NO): NO